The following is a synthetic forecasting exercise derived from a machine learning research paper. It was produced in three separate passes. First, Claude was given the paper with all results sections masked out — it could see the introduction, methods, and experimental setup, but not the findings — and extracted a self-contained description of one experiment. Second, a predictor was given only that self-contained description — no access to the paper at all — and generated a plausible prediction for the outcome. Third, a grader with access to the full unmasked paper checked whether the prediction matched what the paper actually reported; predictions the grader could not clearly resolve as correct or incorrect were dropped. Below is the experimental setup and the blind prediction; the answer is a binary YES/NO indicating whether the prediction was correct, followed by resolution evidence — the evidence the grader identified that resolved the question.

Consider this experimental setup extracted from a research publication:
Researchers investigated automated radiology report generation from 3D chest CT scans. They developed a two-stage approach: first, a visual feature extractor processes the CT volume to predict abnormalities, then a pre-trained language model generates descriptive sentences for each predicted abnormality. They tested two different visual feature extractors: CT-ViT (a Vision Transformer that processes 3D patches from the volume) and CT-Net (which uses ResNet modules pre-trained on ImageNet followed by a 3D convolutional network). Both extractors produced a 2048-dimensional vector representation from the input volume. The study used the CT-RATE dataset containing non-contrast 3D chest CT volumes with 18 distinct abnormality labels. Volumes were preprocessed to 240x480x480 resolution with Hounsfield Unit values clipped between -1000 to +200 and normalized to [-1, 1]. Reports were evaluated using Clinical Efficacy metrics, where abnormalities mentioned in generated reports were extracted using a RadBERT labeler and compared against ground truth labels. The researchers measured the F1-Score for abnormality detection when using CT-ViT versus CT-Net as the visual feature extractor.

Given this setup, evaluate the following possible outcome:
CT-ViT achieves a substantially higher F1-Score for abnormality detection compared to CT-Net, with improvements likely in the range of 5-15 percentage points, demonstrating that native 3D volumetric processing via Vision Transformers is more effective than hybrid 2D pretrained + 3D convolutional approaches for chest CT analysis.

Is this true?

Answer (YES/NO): NO